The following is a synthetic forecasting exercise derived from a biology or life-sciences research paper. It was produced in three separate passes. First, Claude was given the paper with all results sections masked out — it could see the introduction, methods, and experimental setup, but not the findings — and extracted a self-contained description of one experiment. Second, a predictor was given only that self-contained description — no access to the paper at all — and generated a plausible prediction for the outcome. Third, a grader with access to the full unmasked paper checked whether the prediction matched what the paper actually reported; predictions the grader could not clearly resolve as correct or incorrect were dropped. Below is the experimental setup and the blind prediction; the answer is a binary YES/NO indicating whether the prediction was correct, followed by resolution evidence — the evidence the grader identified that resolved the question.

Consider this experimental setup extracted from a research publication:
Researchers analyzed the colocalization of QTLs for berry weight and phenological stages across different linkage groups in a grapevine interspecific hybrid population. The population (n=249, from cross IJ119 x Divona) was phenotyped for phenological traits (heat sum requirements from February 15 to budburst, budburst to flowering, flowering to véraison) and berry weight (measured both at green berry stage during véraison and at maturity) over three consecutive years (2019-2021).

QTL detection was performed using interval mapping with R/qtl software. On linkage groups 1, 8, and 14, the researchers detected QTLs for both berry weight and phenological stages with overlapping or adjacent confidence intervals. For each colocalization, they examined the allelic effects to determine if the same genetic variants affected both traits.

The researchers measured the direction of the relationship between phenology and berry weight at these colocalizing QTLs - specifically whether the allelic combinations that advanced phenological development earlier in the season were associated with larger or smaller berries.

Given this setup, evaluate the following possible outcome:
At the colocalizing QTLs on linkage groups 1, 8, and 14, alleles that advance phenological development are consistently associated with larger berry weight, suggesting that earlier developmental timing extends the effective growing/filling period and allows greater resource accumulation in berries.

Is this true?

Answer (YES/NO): NO